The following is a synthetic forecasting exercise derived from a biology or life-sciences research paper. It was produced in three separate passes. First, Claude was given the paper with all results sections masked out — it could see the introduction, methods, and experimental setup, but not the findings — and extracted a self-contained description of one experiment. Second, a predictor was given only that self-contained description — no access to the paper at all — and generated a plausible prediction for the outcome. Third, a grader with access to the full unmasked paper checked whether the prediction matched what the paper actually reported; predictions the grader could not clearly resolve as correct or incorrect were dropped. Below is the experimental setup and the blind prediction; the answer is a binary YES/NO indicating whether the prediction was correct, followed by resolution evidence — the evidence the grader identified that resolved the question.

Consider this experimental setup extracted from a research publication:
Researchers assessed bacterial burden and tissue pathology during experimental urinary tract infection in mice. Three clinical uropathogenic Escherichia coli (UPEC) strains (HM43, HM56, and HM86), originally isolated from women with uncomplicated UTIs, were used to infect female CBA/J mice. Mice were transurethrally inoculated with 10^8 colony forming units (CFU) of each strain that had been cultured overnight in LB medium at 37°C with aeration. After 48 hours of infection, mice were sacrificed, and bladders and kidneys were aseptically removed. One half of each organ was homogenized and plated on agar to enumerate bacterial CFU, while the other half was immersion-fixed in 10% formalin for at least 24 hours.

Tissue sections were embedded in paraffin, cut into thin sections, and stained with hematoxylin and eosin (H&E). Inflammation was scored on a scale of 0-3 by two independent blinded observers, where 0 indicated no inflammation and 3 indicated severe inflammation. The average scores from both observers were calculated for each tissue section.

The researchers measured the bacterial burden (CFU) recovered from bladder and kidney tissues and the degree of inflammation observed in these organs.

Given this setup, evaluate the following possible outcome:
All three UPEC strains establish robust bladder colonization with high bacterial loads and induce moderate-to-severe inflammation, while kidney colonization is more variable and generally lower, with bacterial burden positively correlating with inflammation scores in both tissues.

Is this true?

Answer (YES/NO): NO